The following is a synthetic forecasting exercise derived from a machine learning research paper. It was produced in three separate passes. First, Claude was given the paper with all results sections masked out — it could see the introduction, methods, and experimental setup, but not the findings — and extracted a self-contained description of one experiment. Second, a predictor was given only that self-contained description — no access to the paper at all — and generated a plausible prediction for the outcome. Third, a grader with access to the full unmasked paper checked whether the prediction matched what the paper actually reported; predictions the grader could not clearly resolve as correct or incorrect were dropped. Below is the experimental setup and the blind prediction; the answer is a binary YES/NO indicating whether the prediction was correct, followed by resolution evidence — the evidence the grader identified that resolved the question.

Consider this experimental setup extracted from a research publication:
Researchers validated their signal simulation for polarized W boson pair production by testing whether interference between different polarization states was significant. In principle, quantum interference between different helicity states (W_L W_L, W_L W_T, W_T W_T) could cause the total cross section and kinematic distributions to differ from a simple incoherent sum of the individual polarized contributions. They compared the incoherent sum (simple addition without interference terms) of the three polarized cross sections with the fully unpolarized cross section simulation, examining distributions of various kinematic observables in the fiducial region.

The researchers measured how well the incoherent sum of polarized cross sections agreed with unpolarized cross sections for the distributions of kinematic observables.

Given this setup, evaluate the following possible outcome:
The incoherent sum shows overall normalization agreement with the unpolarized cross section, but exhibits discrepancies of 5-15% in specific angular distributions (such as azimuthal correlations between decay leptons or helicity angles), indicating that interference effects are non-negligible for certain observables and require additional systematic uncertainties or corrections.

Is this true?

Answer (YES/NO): NO